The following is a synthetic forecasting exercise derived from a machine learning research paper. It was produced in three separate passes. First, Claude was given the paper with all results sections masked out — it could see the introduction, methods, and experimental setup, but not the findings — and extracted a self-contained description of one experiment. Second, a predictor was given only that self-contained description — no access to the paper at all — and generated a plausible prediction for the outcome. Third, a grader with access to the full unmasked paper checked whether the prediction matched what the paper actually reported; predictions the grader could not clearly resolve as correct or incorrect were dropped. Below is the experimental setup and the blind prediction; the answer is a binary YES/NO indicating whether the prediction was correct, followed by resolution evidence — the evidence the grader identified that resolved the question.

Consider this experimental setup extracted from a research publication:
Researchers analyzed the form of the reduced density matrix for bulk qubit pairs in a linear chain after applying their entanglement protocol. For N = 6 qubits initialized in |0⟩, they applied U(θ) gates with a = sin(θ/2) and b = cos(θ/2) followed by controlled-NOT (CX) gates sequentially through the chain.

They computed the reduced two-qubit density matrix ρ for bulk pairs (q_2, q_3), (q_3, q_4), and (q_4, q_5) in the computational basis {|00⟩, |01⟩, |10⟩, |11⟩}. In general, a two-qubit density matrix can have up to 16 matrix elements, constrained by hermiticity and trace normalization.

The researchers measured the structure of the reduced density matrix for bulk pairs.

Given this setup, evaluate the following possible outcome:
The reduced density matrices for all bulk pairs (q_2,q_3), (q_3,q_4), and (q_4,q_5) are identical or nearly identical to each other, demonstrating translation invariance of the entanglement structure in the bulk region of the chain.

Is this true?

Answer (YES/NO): YES